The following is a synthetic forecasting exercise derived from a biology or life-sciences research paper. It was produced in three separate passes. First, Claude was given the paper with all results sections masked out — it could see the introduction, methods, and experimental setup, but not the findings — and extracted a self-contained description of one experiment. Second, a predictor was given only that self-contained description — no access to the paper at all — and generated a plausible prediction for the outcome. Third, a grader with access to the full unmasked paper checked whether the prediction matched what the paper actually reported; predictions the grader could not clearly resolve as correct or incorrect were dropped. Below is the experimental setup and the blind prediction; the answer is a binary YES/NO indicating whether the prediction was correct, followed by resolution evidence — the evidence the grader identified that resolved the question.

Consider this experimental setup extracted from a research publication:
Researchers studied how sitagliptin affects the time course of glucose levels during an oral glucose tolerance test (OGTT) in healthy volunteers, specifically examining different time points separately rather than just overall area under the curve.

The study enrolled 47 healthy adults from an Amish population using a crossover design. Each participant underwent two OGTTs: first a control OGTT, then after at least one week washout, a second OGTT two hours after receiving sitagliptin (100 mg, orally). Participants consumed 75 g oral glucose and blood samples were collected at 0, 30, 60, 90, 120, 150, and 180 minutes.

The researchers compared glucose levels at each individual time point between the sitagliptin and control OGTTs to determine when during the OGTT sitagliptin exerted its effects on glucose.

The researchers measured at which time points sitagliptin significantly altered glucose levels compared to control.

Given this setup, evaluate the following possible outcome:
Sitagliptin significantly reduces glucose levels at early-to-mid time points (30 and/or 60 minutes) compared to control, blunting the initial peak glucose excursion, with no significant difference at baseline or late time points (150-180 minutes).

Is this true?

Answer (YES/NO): NO